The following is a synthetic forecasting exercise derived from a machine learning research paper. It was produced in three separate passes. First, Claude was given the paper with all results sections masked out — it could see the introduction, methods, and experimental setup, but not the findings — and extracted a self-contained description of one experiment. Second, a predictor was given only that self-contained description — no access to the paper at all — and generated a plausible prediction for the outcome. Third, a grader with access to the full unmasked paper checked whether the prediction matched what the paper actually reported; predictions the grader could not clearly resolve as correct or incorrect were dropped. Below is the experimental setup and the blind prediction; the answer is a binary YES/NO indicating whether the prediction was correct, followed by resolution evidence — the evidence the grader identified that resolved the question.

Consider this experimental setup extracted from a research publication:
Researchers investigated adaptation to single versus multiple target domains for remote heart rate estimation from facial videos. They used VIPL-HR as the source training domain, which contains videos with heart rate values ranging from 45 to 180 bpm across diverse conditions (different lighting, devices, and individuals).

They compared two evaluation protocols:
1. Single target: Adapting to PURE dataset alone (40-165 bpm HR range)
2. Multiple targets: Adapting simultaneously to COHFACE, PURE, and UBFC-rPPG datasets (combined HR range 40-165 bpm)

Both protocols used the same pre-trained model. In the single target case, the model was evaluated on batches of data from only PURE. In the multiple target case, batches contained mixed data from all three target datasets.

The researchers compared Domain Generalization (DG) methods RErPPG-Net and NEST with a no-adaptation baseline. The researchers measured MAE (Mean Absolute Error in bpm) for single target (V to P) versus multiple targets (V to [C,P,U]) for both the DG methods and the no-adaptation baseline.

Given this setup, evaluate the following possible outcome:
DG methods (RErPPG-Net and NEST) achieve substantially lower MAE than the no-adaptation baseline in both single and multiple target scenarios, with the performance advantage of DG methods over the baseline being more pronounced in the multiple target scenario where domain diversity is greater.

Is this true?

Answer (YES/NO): YES